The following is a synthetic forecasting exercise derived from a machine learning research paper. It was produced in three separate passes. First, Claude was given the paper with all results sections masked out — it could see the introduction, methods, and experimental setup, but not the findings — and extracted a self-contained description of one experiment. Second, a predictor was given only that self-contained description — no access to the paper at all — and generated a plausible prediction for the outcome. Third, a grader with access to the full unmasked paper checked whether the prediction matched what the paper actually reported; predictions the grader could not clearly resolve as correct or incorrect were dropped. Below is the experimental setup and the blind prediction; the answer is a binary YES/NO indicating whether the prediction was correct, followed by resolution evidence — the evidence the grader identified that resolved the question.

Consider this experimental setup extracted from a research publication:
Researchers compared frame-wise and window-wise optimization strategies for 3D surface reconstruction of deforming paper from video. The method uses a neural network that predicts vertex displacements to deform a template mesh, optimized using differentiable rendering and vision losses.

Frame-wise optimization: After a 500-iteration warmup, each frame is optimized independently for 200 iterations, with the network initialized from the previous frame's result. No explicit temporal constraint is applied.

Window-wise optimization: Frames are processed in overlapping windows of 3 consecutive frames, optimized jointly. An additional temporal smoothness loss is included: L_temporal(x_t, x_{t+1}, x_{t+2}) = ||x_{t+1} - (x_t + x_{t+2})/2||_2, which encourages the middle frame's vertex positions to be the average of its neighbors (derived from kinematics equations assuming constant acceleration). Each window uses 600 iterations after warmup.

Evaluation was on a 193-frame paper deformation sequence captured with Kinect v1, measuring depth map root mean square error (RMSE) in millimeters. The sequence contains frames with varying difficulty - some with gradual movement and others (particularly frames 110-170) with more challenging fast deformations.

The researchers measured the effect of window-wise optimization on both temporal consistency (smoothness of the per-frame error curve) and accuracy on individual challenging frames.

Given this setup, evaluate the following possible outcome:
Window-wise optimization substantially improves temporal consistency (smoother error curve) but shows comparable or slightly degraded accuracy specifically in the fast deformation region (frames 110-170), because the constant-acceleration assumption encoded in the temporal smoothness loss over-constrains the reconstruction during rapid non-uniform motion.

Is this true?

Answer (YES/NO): NO